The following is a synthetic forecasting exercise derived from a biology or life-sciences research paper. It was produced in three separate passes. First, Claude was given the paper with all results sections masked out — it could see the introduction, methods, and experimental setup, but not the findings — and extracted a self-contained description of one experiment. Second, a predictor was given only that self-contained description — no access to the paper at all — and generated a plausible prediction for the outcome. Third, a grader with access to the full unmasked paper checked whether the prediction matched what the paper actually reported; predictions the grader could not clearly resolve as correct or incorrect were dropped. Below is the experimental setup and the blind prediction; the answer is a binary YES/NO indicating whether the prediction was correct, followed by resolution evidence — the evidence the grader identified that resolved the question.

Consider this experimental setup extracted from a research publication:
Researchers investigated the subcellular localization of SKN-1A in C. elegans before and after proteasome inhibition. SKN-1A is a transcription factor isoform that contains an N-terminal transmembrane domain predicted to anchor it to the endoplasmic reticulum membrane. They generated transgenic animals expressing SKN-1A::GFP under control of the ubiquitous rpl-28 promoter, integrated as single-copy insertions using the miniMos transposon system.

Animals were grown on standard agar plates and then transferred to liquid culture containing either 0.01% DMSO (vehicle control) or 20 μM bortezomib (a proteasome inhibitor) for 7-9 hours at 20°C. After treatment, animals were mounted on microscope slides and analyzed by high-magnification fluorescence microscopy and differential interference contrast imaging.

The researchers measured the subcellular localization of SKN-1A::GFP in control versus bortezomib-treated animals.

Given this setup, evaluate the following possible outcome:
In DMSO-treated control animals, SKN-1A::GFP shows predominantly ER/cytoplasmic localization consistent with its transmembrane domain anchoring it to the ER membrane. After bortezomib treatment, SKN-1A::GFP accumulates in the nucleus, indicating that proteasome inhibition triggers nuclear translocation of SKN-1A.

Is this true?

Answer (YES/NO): NO